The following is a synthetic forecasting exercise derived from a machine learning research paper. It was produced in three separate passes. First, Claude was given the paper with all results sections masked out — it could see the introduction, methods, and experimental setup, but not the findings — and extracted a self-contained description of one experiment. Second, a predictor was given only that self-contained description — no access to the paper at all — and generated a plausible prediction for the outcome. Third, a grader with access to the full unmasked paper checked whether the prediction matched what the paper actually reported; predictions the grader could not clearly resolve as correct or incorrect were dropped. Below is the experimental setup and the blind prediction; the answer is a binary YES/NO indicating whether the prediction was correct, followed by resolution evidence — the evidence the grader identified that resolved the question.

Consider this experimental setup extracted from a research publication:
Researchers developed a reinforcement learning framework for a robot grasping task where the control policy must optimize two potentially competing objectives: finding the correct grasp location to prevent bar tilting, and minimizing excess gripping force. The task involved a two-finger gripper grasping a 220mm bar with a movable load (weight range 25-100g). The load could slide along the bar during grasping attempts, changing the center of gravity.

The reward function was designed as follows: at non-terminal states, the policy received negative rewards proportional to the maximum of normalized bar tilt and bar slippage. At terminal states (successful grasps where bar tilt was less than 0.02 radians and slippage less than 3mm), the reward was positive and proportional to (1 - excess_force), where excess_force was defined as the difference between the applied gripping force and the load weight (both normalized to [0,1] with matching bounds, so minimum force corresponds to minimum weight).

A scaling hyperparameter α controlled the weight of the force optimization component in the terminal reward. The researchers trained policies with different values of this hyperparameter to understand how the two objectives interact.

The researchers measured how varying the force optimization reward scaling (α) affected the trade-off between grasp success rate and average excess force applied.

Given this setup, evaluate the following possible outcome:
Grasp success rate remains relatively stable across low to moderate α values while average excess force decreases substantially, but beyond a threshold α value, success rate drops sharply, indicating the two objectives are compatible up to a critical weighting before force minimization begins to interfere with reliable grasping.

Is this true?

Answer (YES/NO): NO